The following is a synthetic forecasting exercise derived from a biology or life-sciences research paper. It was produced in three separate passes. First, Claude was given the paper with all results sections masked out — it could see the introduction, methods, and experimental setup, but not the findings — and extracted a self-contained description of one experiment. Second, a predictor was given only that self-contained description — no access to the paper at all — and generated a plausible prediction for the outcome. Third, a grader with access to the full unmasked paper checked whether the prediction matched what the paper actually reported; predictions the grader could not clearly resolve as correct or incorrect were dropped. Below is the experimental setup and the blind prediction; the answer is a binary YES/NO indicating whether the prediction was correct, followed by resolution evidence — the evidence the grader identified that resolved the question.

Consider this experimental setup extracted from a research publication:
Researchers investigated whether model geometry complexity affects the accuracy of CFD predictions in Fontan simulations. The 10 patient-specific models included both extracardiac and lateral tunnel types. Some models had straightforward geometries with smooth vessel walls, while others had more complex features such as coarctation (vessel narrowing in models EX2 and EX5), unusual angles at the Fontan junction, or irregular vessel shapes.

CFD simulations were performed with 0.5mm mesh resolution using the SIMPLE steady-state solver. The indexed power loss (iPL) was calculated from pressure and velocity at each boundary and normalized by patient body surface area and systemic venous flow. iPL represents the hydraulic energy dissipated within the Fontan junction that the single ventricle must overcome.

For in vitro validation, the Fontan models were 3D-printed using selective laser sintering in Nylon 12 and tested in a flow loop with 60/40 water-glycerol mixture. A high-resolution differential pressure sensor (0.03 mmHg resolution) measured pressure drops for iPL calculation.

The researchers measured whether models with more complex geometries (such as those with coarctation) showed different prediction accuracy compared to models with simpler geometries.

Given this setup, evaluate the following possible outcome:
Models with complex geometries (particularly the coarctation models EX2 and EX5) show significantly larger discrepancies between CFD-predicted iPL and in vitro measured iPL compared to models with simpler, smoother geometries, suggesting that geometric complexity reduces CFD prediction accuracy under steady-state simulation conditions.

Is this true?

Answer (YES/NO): NO